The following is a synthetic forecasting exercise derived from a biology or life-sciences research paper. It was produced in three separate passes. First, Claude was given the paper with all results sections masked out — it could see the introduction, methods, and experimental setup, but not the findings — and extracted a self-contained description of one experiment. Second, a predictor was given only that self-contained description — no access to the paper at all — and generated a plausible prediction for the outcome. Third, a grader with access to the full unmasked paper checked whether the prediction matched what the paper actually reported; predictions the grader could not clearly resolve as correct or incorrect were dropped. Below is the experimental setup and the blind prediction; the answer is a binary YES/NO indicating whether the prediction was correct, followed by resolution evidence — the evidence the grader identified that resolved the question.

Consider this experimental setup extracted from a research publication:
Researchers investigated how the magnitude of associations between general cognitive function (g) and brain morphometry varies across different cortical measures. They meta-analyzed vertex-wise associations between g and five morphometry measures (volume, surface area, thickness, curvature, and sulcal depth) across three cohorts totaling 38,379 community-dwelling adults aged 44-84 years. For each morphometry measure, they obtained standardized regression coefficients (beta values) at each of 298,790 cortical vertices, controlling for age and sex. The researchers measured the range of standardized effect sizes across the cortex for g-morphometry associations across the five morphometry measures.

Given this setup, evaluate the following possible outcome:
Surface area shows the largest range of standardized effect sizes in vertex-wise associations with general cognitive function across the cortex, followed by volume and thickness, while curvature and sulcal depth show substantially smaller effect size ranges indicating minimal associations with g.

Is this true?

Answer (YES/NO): NO